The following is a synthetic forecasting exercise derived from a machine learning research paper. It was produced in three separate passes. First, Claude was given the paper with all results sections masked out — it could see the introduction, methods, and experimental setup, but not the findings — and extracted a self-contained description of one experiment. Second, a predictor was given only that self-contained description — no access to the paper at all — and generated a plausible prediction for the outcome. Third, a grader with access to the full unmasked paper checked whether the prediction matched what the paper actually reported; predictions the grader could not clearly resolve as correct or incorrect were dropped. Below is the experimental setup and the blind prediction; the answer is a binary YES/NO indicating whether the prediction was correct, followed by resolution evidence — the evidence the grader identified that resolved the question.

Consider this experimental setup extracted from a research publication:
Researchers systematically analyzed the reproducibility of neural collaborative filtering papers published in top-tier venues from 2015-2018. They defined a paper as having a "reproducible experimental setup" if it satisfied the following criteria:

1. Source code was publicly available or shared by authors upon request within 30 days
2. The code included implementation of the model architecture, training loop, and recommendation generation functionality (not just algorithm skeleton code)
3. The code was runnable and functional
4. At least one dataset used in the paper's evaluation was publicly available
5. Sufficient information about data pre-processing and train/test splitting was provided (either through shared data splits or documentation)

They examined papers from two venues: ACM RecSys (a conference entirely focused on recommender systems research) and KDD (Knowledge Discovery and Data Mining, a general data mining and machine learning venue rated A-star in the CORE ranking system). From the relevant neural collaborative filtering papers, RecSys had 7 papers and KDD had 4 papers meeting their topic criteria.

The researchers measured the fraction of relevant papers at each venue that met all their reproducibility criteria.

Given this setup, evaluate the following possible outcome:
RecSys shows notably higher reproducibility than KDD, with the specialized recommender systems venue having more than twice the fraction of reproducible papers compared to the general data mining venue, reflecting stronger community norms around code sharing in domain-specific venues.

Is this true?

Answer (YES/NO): NO